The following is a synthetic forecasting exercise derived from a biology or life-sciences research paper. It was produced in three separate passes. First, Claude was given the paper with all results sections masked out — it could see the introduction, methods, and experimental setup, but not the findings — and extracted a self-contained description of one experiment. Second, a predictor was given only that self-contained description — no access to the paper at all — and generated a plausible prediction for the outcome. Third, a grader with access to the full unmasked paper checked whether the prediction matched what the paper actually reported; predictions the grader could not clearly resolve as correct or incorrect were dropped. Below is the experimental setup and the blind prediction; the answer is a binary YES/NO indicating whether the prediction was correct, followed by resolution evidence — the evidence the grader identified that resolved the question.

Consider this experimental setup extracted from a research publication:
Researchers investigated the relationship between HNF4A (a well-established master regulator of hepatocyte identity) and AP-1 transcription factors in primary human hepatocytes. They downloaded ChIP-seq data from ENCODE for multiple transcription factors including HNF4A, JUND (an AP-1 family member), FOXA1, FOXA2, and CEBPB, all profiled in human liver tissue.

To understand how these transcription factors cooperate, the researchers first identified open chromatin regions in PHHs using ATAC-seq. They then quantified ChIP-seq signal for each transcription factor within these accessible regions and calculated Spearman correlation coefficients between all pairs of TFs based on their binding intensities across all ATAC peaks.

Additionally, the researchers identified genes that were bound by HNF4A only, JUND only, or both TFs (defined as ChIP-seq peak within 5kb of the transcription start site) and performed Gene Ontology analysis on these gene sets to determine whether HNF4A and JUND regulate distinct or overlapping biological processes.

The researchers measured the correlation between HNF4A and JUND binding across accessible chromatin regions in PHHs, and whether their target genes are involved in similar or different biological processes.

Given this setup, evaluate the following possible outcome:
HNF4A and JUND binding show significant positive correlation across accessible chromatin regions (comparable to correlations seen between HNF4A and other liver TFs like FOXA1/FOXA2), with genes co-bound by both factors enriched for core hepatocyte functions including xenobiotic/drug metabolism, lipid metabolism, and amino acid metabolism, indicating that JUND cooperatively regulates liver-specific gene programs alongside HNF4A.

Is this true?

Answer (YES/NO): YES